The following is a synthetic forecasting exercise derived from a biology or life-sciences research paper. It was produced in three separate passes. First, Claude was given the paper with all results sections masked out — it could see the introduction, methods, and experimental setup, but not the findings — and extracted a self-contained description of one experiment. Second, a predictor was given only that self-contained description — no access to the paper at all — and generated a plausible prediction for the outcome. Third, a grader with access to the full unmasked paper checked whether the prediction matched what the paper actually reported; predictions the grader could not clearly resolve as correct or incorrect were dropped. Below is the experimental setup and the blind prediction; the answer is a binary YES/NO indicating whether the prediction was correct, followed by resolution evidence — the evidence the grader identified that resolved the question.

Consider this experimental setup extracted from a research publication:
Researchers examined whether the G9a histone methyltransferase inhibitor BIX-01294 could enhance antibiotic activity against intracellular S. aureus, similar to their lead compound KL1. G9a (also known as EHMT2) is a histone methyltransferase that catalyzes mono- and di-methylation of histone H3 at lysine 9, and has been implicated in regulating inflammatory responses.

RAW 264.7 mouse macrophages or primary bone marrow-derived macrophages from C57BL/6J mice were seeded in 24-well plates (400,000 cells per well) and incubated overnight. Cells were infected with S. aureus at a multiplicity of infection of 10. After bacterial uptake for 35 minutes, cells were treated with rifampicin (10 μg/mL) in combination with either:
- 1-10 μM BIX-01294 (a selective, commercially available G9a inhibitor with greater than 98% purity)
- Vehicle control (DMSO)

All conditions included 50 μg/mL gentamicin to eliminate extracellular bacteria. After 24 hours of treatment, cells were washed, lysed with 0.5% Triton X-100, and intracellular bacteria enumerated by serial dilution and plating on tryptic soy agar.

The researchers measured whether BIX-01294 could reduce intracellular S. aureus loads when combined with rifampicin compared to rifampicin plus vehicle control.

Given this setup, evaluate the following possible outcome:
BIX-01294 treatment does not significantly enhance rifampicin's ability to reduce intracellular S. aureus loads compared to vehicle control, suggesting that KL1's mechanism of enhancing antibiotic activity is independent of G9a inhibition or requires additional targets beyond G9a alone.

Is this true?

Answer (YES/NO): NO